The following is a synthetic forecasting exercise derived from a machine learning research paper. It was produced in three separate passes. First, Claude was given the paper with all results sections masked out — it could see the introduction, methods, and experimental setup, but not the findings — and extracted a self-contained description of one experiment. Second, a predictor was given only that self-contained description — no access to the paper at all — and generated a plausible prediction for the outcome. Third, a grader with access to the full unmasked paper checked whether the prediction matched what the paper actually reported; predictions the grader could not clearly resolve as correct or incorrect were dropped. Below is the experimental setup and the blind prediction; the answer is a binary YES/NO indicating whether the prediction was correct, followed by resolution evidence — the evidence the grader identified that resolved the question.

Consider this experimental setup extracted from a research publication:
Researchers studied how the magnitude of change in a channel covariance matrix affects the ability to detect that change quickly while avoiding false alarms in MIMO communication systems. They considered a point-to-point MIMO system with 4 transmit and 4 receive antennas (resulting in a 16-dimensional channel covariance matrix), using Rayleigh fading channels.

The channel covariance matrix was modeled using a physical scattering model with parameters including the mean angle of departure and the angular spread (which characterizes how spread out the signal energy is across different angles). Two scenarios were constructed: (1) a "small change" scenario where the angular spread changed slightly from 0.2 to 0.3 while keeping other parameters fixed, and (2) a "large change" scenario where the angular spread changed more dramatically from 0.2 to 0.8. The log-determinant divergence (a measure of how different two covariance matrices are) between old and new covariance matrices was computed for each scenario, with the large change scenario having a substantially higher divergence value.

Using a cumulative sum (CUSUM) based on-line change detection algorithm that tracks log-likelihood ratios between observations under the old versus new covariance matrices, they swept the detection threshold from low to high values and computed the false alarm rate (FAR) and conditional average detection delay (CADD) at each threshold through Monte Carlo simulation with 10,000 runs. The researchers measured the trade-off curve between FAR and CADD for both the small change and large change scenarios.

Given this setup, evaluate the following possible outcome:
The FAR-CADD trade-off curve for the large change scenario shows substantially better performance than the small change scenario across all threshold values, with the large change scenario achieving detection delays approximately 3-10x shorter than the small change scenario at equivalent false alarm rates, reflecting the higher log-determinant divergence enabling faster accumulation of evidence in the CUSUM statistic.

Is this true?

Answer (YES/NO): NO